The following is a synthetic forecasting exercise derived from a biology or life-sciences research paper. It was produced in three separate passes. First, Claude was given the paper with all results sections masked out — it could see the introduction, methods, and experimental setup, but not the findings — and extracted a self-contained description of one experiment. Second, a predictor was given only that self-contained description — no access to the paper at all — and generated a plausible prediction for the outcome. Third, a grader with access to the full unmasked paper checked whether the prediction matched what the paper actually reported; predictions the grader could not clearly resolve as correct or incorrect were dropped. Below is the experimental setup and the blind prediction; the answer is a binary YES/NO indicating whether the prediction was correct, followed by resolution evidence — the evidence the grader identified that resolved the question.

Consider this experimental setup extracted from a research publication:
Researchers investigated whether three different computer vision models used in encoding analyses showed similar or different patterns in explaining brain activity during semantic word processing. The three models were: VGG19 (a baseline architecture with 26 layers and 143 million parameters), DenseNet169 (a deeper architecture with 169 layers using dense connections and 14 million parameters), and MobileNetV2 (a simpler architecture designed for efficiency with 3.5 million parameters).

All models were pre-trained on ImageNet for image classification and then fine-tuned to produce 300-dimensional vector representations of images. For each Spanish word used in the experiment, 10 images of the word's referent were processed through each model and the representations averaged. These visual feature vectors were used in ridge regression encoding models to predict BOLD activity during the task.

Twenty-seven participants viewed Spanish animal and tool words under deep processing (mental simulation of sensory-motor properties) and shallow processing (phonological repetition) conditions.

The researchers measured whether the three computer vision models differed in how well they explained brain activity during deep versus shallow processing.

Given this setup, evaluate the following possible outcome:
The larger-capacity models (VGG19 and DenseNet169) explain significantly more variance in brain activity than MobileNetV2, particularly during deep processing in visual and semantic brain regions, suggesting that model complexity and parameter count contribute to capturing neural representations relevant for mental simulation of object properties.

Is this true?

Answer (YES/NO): NO